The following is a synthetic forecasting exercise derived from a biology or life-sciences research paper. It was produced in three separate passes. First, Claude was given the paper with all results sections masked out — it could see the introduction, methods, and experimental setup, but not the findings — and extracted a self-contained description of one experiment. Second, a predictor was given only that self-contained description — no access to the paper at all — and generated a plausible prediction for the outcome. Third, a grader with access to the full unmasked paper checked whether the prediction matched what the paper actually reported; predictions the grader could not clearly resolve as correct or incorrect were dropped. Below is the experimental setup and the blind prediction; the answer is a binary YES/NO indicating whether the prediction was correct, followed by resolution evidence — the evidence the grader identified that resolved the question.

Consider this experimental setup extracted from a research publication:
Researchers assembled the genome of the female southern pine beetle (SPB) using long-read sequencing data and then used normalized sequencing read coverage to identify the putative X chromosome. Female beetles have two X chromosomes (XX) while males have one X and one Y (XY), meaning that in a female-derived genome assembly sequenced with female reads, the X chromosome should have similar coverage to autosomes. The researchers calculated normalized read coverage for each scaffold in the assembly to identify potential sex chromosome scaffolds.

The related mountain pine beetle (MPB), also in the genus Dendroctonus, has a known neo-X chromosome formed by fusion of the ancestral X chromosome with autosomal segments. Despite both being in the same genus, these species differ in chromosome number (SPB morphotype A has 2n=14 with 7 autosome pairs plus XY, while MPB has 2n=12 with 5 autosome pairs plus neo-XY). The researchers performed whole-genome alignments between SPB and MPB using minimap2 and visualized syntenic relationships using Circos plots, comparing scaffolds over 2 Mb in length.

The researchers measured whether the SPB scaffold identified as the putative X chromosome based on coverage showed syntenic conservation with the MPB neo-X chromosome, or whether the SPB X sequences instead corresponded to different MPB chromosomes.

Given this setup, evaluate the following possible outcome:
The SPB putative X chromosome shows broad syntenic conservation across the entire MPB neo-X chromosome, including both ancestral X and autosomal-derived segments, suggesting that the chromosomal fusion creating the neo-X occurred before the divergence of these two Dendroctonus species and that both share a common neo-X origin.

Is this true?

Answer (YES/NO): NO